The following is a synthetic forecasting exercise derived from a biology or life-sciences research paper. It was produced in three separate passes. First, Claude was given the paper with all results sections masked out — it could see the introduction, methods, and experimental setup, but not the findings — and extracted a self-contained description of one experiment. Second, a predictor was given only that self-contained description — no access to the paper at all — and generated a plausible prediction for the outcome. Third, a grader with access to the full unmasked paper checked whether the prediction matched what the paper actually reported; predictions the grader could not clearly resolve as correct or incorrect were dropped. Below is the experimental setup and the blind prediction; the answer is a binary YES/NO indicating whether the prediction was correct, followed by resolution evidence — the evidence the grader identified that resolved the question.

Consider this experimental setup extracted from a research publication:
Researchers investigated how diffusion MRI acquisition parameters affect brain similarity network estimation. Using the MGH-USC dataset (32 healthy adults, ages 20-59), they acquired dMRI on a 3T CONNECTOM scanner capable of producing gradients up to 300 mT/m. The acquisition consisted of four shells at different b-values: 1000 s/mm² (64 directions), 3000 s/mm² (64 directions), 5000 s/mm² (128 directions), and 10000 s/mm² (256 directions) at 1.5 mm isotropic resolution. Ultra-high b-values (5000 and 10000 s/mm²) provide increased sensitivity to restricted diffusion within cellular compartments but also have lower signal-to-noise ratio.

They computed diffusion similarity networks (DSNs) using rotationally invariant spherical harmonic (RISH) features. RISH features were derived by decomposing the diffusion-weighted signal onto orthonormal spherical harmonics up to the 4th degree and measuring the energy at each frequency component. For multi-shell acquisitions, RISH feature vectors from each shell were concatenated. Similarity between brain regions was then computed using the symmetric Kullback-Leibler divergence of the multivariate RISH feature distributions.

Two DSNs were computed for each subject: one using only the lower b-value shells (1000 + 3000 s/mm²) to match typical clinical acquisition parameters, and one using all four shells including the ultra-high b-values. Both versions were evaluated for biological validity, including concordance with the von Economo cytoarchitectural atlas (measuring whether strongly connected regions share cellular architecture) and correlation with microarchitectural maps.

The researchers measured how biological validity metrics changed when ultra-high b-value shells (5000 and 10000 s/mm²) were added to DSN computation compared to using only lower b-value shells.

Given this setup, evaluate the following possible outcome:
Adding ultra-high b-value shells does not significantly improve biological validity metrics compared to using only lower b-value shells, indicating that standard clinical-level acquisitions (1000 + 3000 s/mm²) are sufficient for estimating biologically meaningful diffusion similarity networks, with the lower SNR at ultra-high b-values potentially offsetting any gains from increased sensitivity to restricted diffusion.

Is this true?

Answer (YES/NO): NO